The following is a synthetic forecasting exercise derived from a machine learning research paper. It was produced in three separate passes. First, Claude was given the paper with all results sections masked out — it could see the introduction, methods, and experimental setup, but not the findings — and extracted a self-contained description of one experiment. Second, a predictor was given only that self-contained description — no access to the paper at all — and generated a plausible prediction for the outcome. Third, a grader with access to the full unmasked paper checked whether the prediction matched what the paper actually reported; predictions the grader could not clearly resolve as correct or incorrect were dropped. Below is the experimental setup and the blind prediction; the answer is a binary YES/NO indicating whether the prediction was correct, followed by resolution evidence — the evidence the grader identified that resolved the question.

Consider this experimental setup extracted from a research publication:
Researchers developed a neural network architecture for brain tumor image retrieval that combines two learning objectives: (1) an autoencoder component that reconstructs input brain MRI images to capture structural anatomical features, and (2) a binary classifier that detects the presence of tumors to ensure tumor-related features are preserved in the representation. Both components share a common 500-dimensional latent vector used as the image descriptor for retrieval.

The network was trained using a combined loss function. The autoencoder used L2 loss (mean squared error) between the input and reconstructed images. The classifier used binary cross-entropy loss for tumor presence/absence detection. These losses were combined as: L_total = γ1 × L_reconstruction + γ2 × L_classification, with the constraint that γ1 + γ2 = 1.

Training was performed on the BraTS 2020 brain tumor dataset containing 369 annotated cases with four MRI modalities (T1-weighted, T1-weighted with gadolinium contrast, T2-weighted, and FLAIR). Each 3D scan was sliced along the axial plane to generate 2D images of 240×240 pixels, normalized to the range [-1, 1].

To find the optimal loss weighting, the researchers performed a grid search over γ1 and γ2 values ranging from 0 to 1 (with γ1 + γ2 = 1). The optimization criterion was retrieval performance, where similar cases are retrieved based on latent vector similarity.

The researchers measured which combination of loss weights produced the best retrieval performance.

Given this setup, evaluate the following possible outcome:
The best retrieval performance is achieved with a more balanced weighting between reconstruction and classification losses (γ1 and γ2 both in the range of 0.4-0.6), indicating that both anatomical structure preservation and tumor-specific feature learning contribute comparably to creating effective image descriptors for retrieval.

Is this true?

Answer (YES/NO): NO